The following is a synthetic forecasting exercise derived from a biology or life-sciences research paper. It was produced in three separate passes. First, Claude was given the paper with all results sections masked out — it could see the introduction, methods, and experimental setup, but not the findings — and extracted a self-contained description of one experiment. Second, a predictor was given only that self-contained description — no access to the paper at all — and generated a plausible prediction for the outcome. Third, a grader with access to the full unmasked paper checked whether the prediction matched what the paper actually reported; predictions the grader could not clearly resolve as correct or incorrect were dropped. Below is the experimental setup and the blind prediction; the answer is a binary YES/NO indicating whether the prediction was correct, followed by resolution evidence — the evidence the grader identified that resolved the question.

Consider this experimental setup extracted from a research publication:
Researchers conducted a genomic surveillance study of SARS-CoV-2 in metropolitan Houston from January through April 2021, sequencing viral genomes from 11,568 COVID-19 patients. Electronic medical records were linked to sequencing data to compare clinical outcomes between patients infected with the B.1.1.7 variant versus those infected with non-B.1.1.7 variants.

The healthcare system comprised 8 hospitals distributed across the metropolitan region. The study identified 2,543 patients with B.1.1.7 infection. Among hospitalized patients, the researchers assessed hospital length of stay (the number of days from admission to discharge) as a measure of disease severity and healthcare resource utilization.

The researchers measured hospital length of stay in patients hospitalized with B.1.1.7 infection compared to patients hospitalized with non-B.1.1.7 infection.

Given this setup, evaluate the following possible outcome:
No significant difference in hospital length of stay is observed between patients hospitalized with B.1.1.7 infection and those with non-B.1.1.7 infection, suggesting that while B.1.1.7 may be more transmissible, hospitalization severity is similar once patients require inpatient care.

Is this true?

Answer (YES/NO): YES